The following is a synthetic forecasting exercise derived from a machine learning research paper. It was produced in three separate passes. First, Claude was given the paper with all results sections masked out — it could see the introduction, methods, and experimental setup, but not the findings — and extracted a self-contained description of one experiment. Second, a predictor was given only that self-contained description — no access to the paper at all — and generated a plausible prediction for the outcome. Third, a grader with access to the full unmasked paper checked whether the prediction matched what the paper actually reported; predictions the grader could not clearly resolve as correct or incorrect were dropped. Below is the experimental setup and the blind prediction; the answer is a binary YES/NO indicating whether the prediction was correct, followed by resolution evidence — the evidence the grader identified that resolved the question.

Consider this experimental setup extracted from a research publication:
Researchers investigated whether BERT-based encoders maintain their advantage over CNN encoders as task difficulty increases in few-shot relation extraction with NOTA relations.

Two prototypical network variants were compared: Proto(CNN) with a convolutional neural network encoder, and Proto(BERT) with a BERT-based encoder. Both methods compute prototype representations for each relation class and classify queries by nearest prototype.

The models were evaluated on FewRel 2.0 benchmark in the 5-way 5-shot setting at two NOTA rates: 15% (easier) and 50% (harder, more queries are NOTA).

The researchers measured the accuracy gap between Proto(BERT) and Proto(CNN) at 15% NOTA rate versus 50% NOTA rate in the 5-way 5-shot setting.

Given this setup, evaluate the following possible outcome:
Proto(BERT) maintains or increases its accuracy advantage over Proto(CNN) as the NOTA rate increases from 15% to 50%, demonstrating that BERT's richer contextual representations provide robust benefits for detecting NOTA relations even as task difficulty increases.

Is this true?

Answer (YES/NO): YES